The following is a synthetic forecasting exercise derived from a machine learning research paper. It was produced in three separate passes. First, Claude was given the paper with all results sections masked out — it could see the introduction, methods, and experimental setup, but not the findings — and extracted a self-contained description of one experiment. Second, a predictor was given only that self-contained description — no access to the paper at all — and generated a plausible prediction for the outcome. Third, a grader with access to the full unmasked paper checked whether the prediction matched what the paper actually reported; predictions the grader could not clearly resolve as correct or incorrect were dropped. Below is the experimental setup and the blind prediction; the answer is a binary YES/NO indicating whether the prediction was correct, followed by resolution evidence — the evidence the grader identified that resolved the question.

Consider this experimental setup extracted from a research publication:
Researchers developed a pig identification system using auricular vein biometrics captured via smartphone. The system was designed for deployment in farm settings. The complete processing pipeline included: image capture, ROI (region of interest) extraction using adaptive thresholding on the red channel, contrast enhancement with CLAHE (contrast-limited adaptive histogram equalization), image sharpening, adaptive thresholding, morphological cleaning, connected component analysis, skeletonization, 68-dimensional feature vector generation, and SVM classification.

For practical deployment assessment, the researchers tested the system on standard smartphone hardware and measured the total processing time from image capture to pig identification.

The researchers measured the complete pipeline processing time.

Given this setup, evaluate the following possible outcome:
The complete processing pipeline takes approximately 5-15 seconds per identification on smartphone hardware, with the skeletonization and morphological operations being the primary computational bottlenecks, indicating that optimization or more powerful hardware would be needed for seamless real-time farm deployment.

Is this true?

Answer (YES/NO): NO